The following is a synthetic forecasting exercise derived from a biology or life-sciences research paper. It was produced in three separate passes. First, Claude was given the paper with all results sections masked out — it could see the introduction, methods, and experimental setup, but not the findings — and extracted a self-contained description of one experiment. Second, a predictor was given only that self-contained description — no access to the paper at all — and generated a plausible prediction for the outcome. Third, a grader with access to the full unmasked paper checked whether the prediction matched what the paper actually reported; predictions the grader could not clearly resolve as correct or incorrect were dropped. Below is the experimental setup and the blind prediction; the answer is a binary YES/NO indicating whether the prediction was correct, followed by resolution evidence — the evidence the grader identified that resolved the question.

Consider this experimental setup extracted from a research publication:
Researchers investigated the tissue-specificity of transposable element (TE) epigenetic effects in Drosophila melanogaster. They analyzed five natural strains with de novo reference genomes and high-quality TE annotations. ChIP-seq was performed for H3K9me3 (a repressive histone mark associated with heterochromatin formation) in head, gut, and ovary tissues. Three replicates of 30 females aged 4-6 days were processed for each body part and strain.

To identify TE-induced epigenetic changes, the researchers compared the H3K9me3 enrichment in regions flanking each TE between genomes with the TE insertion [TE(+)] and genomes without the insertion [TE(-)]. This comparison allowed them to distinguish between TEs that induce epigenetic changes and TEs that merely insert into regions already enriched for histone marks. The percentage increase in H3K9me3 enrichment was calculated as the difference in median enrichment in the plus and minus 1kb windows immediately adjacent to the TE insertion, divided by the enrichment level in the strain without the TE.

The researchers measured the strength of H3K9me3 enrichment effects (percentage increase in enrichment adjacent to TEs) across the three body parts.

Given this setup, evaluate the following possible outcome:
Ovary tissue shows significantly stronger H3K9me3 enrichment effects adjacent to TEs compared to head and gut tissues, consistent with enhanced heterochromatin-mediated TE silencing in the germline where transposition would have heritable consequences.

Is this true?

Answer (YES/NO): YES